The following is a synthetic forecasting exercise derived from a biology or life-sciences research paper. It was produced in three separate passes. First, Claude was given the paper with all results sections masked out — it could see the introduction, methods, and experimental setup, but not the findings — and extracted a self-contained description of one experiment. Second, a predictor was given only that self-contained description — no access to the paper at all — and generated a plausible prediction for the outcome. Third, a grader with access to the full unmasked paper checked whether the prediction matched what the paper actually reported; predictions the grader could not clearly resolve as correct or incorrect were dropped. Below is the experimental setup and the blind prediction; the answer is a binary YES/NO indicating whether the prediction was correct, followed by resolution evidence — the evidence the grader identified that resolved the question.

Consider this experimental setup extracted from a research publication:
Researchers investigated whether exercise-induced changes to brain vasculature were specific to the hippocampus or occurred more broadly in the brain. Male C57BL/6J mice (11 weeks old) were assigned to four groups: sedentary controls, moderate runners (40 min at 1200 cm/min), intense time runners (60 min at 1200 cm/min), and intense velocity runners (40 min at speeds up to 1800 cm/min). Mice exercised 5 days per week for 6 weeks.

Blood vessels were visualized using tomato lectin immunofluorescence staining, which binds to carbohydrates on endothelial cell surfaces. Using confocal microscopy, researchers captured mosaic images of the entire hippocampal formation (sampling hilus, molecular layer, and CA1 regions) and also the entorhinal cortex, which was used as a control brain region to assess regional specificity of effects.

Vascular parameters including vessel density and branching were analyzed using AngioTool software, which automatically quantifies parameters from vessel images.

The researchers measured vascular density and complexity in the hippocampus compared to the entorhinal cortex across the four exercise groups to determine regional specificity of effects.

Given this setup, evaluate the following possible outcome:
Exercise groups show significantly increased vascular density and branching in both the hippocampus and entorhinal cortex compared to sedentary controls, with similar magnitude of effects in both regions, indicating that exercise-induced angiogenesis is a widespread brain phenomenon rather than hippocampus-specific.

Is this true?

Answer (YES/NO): NO